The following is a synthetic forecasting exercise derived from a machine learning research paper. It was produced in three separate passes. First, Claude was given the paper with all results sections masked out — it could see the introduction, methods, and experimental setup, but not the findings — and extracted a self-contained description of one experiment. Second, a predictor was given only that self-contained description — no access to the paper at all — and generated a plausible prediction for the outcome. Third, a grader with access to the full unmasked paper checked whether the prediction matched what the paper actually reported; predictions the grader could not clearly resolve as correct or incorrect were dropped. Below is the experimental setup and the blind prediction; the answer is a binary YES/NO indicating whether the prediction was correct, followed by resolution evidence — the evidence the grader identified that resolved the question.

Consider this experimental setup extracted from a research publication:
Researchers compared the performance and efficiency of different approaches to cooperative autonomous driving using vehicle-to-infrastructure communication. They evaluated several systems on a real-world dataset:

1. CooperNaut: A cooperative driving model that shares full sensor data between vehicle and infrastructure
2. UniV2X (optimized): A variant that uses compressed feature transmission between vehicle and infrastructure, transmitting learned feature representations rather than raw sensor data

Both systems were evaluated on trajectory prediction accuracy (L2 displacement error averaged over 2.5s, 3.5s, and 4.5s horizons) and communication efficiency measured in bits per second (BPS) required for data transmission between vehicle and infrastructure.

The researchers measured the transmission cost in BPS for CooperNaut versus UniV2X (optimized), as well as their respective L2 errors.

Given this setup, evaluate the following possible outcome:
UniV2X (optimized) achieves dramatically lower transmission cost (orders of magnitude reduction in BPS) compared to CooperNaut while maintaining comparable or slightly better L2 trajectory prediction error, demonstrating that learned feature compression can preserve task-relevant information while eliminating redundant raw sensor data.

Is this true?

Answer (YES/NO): YES